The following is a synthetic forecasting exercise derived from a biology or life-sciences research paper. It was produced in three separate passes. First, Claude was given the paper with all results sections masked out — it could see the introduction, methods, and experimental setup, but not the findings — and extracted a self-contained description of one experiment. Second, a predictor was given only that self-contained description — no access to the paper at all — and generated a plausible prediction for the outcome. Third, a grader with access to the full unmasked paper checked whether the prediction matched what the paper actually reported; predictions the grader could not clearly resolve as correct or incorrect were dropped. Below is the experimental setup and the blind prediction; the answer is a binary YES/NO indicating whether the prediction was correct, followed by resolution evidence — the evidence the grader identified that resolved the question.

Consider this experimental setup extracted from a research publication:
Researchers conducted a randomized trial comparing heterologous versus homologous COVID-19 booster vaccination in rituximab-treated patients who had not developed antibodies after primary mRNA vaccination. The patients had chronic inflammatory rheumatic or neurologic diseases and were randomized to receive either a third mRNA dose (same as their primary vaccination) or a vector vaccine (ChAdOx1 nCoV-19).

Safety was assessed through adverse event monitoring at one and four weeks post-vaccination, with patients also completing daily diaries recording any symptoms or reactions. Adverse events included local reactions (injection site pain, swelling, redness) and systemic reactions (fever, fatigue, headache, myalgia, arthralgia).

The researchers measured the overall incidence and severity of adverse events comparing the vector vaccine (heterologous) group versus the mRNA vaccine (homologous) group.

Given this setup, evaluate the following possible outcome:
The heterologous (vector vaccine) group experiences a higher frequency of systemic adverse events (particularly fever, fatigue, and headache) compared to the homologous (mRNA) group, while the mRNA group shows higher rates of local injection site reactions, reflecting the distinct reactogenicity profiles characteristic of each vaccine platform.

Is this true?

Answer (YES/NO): NO